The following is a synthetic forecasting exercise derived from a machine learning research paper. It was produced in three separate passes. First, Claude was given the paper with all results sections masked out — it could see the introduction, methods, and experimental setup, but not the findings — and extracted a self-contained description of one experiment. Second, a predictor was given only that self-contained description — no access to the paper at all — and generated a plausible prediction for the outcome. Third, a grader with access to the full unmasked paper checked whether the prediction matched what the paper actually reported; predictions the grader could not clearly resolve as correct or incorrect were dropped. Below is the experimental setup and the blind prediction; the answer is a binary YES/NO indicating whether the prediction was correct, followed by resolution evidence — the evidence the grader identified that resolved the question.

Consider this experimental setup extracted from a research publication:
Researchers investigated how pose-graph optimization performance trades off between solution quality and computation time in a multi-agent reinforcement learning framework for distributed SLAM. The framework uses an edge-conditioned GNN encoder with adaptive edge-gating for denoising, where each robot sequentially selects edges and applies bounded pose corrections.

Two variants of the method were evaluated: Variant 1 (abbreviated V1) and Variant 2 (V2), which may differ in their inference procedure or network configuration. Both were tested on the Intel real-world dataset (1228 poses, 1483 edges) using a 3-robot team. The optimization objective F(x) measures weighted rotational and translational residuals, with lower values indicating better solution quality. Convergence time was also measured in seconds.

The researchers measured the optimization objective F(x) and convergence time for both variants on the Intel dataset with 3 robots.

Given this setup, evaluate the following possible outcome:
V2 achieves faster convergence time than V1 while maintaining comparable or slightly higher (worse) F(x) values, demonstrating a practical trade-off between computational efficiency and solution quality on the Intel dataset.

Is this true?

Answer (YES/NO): NO